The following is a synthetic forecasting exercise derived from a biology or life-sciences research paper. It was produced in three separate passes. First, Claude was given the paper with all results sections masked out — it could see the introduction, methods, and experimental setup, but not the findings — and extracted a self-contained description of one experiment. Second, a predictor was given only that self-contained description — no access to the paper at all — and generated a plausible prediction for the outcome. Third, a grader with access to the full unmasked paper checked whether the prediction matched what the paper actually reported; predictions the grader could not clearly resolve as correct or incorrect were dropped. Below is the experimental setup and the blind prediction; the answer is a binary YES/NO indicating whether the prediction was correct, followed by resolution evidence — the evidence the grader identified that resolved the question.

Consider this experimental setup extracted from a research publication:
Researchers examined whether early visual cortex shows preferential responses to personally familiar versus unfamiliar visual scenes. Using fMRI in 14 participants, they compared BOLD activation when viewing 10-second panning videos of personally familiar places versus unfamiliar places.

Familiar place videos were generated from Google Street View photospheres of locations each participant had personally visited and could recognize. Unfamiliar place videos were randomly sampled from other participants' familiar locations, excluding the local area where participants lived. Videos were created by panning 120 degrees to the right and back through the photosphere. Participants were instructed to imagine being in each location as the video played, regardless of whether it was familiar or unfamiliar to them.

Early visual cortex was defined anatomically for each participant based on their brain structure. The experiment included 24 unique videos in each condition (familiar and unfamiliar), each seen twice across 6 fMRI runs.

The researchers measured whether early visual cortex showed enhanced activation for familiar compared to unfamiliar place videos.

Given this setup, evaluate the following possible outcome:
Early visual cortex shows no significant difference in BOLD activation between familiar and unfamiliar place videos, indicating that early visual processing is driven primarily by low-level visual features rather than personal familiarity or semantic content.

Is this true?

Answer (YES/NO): YES